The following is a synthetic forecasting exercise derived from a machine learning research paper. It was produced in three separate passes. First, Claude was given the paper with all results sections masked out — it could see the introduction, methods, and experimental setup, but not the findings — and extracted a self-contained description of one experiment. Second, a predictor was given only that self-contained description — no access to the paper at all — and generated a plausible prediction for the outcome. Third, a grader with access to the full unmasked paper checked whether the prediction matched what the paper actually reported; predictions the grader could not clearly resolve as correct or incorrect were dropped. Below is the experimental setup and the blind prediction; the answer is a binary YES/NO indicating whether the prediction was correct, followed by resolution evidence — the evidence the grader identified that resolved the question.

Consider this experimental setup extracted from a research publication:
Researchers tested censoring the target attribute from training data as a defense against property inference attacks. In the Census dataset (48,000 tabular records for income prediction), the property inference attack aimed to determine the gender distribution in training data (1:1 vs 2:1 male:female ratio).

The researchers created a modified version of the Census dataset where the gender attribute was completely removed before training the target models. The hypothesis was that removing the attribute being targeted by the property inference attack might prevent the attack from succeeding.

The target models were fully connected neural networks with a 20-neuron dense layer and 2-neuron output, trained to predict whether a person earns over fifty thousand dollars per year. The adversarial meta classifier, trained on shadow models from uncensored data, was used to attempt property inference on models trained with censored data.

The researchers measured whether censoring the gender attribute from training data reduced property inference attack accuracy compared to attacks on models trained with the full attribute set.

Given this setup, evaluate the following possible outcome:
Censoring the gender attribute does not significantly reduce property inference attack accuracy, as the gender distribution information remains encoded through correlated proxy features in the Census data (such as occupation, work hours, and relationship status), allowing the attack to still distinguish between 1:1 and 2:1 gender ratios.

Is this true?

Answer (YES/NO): NO